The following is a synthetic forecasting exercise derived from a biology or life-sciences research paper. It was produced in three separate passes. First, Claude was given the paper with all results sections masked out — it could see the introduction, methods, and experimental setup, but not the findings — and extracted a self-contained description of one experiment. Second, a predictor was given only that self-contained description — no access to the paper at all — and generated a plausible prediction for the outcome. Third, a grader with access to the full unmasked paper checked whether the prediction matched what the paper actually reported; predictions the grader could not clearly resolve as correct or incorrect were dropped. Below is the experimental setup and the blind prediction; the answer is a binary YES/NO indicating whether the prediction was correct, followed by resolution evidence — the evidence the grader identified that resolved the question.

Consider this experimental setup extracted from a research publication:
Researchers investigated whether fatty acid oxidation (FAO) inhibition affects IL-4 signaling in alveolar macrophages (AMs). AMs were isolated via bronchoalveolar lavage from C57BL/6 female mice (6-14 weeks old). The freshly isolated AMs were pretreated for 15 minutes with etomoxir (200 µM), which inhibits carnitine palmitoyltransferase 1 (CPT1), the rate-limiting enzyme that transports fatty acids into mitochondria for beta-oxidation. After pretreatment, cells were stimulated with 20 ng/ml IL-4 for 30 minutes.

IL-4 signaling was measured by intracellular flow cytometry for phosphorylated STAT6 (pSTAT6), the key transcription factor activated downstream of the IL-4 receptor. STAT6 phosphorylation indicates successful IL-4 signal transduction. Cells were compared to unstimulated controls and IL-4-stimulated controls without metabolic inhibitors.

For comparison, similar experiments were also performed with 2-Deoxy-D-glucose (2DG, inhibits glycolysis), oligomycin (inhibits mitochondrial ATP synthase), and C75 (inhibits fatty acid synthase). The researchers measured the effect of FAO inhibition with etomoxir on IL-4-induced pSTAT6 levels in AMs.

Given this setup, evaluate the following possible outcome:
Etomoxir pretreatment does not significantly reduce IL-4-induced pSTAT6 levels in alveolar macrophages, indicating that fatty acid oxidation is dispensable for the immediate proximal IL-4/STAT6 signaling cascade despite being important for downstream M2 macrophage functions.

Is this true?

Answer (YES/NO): NO